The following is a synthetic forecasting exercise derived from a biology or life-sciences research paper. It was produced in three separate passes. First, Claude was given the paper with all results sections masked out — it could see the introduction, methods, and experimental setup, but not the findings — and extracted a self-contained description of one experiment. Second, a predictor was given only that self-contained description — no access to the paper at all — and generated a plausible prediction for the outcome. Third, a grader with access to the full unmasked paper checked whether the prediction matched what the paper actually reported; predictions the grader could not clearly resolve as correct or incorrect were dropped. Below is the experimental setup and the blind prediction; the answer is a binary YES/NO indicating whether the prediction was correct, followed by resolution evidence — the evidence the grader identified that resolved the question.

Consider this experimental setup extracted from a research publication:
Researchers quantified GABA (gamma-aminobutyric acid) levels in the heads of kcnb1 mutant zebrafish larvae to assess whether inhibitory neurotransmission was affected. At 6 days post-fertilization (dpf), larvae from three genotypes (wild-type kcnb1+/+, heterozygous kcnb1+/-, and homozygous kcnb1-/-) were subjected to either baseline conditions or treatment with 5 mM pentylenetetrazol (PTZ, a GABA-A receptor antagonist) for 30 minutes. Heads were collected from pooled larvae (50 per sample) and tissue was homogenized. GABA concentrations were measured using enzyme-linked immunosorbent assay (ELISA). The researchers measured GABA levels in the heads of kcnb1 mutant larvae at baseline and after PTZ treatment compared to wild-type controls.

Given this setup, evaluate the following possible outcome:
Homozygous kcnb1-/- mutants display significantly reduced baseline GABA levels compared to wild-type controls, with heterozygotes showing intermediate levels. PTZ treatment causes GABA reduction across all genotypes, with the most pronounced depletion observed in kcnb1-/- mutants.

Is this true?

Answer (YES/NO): NO